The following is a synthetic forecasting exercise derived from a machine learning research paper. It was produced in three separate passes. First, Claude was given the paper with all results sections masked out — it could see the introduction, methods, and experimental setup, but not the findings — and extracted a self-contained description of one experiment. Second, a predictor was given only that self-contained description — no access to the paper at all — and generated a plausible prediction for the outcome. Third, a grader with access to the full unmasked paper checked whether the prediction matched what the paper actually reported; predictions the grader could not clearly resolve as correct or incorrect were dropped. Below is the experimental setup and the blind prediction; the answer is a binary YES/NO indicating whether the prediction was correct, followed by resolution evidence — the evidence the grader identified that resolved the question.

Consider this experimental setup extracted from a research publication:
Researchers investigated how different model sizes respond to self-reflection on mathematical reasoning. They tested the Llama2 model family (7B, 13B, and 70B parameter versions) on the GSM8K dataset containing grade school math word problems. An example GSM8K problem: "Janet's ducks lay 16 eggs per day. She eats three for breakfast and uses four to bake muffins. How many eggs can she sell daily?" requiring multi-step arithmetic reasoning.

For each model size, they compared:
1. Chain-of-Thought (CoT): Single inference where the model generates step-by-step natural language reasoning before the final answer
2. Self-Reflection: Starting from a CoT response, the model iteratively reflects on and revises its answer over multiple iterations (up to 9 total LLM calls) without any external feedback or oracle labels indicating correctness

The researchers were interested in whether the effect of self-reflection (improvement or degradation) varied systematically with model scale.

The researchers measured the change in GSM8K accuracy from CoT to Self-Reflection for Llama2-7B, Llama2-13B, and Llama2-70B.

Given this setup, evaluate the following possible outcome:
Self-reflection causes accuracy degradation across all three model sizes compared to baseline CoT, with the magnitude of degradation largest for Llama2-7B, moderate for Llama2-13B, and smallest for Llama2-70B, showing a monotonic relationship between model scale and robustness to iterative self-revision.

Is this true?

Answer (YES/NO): NO